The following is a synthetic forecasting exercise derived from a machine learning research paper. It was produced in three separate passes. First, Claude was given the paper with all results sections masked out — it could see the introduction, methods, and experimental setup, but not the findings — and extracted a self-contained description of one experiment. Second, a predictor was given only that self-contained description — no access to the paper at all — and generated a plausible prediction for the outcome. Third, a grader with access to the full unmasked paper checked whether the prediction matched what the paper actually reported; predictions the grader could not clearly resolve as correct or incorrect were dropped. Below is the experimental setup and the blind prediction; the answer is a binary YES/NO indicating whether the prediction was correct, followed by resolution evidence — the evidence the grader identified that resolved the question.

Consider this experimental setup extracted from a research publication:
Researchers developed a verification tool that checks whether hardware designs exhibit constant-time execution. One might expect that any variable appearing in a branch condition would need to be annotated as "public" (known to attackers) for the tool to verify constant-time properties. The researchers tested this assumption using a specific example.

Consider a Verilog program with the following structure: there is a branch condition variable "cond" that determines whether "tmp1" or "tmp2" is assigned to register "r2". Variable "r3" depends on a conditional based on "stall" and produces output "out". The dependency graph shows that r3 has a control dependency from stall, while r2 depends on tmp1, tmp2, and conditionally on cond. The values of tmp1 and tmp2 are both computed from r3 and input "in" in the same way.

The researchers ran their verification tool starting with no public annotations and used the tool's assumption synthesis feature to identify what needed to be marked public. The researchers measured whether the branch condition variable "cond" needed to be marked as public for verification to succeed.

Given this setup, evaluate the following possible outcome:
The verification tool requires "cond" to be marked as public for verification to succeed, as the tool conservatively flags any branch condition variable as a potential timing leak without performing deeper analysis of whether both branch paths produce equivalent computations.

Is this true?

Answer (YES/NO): NO